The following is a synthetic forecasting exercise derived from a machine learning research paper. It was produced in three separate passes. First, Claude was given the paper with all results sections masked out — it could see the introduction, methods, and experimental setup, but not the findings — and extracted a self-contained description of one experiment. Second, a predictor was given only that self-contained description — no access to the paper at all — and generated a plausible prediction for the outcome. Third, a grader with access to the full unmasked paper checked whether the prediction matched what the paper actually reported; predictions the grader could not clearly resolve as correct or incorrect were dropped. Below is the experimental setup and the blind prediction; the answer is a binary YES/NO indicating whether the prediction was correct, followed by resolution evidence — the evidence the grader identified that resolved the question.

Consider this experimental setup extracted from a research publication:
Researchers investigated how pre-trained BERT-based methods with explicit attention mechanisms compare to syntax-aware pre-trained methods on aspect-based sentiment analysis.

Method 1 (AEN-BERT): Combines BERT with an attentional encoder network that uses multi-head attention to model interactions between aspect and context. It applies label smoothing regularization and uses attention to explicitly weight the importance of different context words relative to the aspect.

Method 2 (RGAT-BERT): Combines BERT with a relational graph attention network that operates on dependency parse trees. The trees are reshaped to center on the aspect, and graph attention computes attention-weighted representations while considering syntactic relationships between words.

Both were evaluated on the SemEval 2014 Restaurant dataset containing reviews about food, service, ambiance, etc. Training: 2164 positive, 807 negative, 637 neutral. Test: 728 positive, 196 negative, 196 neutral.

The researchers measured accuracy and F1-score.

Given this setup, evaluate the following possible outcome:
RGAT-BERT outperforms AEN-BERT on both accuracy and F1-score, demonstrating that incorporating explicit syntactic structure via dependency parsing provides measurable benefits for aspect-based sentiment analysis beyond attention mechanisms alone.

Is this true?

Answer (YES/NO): YES